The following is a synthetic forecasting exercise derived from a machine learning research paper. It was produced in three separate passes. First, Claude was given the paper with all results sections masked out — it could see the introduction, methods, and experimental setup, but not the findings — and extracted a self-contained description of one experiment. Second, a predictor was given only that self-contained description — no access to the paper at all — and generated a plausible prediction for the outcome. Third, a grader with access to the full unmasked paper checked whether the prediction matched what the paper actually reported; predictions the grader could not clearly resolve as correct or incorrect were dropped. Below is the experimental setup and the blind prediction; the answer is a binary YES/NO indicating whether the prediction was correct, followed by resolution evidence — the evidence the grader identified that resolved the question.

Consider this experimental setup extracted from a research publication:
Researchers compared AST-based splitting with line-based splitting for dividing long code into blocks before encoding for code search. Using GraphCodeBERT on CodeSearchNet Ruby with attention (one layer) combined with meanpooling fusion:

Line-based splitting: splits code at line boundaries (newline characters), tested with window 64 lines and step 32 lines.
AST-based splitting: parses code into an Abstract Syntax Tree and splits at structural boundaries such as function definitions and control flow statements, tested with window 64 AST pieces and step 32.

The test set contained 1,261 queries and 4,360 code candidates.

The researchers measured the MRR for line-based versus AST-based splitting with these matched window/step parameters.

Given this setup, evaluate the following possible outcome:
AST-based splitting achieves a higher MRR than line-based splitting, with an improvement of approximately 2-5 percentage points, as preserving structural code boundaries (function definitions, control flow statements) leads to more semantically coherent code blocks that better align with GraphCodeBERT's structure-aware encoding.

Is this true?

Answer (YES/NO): NO